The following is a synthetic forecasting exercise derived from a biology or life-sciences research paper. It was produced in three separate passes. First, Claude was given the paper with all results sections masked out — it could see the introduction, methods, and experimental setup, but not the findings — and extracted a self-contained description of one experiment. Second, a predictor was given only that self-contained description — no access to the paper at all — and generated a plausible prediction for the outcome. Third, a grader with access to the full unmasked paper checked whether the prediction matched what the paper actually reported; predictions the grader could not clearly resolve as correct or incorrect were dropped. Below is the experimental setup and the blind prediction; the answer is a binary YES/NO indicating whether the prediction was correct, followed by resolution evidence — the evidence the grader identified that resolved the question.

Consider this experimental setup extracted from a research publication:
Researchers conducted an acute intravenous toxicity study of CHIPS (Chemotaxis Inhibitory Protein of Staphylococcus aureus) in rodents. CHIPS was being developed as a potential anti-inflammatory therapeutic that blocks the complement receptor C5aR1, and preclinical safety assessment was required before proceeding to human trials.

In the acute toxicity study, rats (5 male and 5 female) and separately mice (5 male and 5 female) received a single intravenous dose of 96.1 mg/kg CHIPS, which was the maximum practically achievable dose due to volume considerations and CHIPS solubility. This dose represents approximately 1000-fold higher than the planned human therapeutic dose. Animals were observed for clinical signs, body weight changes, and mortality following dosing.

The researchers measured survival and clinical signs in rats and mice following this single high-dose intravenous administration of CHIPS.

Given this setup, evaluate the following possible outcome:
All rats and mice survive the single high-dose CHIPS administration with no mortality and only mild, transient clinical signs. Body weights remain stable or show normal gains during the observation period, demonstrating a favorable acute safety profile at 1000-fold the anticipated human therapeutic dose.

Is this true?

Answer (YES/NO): YES